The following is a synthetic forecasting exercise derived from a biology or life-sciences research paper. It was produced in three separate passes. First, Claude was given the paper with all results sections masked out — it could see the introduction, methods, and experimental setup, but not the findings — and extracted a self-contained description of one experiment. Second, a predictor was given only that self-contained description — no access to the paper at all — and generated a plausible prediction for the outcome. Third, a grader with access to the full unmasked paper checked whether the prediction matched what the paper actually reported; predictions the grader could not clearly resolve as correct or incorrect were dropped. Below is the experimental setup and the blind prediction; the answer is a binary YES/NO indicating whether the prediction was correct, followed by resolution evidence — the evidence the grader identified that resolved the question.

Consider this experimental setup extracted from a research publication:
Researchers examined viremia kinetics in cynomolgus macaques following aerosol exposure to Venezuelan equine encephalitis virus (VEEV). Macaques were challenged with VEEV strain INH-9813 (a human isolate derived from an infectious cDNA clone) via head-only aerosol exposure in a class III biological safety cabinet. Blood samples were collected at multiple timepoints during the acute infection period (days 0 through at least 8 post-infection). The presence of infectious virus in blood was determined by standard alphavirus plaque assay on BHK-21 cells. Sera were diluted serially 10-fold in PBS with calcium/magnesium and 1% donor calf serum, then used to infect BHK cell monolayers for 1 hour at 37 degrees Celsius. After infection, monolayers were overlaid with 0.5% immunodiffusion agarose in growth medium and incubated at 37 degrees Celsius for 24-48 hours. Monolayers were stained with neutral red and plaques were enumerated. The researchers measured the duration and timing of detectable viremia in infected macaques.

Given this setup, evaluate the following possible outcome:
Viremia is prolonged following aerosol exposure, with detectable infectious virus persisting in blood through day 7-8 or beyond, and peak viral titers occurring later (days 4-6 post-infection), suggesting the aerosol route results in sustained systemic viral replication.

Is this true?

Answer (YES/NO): NO